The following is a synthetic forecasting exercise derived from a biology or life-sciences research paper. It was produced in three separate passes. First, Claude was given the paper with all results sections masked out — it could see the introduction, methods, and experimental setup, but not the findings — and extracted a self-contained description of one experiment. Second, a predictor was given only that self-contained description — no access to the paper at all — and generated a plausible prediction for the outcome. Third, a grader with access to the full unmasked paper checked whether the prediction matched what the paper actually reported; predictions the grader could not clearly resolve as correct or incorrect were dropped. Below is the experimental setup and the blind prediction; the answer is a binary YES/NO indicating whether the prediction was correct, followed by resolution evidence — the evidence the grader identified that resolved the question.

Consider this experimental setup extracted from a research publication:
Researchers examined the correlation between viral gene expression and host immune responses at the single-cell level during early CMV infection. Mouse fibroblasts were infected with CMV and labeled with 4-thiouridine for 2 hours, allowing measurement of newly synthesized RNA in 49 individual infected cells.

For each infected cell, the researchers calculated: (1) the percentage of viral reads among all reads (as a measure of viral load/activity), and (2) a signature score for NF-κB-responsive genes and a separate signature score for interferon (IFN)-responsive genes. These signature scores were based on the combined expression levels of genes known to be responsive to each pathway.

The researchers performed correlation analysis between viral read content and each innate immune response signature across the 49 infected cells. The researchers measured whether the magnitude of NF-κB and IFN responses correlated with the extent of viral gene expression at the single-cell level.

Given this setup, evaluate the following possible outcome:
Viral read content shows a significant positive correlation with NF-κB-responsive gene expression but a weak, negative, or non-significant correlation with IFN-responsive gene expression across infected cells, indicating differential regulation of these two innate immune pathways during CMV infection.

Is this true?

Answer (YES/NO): NO